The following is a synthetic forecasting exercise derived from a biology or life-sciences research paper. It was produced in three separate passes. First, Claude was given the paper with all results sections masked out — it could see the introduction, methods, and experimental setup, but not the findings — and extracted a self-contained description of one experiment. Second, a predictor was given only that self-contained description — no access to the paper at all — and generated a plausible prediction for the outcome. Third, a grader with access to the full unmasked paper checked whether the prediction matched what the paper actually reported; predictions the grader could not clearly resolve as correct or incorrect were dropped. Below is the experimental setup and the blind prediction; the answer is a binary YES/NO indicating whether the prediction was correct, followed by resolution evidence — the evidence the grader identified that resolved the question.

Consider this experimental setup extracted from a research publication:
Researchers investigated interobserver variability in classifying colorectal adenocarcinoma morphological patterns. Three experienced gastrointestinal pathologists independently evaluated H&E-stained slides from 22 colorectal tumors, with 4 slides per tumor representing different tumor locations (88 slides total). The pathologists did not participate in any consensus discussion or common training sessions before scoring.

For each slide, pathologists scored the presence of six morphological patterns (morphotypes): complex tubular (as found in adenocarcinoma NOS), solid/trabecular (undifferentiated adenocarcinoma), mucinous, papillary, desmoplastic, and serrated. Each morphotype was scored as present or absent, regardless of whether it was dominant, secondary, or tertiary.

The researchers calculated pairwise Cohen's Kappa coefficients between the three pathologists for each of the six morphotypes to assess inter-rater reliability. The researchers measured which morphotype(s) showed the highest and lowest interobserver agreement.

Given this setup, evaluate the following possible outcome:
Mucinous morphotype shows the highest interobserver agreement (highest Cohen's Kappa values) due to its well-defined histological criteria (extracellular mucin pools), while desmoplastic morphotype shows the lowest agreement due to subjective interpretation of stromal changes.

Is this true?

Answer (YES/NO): NO